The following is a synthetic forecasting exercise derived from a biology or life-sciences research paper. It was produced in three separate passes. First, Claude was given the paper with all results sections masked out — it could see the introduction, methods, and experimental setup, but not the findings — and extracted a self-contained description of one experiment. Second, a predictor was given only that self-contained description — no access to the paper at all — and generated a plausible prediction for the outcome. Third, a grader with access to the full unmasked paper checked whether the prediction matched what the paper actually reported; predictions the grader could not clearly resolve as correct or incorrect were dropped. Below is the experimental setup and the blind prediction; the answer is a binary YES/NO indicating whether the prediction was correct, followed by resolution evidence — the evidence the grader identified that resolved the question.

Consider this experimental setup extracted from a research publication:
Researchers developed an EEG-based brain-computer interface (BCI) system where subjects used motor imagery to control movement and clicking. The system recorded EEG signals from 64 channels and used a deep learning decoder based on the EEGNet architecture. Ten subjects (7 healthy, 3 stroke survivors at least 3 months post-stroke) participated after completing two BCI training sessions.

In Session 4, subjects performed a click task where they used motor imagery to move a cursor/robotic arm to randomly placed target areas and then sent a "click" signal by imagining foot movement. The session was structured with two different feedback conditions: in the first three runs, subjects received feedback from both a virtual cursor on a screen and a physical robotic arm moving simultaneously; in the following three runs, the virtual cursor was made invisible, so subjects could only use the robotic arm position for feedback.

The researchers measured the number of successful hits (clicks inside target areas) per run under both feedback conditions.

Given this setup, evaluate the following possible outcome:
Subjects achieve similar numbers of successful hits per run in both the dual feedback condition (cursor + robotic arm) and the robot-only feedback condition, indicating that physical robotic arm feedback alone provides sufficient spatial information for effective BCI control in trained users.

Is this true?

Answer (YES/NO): YES